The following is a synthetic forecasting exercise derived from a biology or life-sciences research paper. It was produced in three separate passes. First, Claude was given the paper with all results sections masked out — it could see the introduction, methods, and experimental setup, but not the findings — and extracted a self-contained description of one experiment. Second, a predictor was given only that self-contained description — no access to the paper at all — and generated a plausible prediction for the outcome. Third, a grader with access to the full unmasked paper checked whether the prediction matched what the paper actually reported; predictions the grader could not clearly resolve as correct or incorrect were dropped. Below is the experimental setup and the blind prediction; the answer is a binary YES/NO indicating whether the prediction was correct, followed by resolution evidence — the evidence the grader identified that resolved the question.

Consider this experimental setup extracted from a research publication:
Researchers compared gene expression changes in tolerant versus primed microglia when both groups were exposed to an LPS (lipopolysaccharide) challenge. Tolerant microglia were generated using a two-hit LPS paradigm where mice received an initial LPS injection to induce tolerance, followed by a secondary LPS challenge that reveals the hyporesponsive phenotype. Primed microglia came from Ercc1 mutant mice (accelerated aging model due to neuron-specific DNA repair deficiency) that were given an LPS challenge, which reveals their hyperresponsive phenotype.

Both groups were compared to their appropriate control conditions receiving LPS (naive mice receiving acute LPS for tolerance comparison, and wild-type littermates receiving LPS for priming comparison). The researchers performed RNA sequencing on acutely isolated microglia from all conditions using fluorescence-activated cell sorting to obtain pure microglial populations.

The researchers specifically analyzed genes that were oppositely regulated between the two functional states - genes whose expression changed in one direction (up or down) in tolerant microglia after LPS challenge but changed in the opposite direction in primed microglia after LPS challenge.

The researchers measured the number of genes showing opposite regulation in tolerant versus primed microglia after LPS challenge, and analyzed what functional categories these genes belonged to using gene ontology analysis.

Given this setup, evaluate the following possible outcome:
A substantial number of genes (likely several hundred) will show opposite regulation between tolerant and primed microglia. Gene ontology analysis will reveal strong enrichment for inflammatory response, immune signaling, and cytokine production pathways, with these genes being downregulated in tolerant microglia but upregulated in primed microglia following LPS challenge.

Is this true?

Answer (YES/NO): NO